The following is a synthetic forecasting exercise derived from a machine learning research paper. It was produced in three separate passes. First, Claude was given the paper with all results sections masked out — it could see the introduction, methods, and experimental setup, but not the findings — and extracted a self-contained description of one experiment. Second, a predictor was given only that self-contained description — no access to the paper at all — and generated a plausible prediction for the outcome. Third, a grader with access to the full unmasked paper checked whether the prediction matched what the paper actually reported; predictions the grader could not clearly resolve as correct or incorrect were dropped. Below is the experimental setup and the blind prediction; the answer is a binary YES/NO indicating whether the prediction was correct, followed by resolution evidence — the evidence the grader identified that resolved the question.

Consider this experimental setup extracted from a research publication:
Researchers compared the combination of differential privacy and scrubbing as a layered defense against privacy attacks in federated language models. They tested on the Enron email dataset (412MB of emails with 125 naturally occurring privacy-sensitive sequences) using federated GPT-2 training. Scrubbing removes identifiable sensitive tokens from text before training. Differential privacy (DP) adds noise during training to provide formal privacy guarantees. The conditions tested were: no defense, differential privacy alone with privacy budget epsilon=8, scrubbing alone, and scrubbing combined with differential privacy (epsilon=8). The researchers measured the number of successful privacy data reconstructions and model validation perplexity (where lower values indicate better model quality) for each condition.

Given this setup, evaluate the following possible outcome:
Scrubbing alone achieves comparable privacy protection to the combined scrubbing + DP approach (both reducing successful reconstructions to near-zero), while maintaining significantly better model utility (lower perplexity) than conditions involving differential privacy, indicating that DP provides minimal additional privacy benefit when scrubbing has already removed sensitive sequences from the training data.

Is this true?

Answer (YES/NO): NO